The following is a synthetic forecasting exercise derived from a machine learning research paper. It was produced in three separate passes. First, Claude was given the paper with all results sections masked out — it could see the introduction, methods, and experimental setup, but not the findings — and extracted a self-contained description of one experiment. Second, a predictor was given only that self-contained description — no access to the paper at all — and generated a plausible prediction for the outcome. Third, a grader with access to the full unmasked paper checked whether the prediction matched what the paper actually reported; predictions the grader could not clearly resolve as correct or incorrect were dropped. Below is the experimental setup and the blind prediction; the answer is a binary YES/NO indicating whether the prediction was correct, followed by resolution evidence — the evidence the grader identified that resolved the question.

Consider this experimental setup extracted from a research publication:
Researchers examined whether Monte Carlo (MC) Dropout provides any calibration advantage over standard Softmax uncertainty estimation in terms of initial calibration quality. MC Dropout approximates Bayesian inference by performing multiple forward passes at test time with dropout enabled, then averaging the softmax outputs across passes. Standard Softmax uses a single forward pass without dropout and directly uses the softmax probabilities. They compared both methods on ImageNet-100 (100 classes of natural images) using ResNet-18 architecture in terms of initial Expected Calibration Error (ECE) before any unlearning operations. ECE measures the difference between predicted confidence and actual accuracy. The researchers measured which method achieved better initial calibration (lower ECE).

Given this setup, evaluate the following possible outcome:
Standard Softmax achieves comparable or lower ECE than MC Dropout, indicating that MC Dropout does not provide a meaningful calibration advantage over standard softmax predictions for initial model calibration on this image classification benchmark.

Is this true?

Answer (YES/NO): YES